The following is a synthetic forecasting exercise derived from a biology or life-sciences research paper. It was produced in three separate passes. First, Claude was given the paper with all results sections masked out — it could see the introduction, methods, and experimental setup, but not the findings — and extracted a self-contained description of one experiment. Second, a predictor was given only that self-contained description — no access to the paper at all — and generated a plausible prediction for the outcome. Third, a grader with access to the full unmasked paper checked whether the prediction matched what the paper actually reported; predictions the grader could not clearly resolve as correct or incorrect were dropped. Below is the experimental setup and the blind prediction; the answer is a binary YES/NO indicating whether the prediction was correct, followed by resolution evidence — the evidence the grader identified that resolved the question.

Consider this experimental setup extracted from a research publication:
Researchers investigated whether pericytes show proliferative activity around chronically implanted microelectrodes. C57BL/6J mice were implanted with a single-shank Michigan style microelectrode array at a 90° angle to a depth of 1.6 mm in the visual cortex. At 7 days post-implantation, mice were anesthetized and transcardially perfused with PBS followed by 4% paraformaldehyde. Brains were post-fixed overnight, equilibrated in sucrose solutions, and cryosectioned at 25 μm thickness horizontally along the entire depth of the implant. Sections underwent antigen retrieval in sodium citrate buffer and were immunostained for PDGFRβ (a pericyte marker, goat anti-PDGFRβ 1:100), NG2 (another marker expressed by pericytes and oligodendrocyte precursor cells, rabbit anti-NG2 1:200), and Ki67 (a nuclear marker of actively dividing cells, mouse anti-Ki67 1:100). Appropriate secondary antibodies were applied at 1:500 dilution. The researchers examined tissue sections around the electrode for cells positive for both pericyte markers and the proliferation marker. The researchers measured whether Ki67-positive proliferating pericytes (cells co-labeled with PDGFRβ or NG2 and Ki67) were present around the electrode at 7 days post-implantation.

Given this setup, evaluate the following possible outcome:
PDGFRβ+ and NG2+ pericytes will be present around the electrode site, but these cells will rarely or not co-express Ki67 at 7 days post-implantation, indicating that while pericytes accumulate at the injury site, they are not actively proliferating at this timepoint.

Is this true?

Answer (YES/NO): NO